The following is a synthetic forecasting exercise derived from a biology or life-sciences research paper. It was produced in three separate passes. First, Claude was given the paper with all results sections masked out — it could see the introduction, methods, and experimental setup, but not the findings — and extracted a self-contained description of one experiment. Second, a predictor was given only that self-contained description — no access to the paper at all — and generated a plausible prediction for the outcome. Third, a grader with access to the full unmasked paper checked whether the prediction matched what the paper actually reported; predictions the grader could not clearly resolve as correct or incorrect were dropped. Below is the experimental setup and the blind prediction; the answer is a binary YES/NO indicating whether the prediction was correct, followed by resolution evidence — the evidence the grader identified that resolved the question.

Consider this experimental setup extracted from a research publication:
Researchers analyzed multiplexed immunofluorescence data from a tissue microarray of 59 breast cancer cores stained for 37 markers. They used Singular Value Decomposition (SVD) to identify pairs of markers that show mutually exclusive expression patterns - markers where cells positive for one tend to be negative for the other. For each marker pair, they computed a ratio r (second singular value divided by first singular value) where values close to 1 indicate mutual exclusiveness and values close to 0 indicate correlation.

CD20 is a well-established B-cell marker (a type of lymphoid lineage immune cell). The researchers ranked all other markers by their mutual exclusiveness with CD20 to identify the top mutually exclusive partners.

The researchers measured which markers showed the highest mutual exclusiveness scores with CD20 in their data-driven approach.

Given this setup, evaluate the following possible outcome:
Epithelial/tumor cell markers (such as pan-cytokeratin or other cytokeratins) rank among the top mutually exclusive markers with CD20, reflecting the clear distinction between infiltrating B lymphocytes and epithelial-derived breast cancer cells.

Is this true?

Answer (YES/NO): NO